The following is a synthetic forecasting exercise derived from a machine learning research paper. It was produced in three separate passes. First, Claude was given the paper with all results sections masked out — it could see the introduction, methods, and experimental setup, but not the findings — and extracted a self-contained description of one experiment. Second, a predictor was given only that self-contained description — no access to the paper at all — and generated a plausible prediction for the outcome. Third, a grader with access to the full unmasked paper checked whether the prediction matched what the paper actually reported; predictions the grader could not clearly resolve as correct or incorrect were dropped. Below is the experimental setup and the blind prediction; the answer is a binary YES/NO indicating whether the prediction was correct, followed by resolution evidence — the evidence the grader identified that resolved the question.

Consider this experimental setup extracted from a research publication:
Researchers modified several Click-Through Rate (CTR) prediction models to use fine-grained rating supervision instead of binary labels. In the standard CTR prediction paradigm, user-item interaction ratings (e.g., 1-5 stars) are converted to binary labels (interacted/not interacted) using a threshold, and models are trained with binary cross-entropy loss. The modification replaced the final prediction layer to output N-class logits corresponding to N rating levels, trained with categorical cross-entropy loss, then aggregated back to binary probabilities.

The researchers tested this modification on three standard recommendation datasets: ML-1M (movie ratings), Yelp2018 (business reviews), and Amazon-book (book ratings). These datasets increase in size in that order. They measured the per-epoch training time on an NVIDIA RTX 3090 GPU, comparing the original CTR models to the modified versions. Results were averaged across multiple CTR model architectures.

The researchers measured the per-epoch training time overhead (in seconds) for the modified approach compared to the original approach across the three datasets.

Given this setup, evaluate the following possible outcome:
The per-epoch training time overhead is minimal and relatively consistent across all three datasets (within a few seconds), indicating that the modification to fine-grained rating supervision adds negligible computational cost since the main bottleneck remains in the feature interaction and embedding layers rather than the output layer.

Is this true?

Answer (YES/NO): NO